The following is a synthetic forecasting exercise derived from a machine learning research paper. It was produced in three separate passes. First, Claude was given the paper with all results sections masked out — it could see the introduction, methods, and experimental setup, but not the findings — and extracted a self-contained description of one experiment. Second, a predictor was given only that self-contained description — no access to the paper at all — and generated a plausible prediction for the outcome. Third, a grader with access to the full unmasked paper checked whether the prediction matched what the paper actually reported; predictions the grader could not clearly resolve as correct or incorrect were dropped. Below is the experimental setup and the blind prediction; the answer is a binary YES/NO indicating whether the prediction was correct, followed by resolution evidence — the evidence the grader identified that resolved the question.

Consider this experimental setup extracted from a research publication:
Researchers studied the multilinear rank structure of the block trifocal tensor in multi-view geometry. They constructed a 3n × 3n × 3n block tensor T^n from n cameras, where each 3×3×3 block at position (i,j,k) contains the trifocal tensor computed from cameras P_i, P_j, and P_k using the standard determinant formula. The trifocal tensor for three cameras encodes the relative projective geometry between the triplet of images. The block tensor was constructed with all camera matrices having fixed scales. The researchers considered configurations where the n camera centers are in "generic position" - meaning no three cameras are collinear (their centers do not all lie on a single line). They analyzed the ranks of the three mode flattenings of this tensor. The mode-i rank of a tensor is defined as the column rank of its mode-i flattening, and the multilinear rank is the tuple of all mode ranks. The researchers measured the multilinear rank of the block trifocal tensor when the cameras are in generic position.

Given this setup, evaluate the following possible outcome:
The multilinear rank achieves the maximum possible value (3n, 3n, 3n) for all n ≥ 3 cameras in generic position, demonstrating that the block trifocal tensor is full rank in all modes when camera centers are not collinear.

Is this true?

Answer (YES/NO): NO